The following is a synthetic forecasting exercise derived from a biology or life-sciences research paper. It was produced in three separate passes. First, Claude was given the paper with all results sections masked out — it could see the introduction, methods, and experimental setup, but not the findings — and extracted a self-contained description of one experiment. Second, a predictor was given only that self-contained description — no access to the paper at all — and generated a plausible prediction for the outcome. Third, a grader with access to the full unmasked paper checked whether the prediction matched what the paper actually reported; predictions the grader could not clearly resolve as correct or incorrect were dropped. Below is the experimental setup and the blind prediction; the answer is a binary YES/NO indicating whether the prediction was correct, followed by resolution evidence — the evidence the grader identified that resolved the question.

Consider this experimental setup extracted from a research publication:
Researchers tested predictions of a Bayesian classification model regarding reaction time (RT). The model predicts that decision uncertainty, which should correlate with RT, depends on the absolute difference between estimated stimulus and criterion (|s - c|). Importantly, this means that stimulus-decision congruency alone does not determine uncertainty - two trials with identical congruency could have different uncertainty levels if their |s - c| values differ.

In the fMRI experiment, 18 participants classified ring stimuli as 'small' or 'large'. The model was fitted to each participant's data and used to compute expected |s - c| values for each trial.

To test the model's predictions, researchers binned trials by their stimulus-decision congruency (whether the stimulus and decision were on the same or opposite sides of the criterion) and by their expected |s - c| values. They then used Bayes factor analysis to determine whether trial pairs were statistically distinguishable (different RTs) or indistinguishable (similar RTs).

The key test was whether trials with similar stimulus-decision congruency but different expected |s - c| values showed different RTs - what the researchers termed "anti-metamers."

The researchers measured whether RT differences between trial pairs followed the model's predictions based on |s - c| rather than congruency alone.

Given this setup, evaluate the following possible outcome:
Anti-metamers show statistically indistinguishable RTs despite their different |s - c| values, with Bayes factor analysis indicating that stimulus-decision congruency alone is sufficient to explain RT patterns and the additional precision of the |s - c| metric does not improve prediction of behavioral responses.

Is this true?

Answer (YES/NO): NO